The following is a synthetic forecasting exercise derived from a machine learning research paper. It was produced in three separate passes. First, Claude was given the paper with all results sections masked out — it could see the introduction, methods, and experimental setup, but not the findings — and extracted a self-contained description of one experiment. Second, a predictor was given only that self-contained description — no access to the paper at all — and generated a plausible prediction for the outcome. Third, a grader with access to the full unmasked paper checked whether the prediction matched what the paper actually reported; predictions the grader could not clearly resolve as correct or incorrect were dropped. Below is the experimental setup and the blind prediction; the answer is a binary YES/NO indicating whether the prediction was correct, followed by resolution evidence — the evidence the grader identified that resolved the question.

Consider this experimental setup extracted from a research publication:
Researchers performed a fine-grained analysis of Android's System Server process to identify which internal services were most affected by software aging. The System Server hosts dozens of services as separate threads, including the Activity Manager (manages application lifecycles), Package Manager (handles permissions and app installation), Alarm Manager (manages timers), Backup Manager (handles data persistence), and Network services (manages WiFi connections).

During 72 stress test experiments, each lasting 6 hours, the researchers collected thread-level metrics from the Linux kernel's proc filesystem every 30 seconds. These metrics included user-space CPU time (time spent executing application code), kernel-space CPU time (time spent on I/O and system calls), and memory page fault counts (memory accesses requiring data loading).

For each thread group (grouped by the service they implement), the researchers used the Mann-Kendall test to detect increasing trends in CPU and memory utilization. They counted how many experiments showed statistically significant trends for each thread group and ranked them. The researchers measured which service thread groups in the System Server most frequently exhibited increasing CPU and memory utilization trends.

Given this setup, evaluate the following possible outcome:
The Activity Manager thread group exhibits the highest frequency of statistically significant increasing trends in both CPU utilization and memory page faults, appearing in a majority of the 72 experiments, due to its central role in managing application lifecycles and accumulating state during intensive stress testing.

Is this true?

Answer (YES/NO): NO